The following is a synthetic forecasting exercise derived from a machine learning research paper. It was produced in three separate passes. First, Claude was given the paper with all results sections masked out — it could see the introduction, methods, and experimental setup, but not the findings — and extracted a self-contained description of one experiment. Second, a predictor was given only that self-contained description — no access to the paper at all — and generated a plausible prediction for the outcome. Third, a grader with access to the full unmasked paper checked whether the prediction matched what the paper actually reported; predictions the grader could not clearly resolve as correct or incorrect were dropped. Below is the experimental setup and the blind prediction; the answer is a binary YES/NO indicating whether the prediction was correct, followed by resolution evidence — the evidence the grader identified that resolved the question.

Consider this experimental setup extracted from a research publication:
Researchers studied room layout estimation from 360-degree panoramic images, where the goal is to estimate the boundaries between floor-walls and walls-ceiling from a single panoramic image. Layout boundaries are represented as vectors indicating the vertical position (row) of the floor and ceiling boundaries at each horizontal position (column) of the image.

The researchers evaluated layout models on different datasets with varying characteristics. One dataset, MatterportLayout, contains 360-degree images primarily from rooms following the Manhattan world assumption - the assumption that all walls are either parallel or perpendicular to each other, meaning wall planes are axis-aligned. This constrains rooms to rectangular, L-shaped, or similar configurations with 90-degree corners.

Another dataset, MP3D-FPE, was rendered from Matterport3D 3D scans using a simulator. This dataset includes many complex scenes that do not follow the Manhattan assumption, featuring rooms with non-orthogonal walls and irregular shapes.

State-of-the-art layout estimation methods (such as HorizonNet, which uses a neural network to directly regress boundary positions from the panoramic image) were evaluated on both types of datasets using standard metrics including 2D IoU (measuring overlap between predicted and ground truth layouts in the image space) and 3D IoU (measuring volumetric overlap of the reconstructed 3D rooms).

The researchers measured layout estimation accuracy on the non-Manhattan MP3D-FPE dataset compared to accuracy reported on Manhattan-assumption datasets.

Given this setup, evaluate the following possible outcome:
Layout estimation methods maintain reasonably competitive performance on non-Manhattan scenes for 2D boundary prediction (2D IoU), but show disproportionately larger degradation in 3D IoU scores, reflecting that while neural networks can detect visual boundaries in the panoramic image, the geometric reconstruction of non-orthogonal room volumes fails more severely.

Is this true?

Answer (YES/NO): NO